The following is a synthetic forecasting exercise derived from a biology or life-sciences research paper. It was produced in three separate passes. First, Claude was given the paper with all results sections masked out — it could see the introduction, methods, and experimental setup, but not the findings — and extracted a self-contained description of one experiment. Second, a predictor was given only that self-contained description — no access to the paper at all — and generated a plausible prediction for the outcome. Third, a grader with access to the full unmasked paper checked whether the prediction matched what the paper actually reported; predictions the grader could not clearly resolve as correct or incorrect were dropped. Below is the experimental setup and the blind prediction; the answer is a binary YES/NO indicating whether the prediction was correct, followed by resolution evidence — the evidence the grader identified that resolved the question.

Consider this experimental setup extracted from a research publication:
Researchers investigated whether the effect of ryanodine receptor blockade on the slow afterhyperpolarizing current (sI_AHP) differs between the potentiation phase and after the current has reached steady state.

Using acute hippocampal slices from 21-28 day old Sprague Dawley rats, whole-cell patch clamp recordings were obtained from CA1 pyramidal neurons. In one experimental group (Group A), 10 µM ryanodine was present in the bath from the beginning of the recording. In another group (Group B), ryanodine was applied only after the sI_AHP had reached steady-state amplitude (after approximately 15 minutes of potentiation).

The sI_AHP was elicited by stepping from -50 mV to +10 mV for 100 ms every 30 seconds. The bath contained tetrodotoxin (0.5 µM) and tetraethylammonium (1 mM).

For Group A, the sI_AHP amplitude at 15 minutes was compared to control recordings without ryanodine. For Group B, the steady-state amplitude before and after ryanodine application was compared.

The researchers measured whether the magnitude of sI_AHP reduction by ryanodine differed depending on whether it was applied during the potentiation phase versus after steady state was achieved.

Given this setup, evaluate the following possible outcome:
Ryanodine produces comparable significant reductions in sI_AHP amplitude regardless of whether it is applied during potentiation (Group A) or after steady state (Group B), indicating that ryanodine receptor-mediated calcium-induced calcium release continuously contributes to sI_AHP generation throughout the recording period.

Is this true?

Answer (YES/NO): YES